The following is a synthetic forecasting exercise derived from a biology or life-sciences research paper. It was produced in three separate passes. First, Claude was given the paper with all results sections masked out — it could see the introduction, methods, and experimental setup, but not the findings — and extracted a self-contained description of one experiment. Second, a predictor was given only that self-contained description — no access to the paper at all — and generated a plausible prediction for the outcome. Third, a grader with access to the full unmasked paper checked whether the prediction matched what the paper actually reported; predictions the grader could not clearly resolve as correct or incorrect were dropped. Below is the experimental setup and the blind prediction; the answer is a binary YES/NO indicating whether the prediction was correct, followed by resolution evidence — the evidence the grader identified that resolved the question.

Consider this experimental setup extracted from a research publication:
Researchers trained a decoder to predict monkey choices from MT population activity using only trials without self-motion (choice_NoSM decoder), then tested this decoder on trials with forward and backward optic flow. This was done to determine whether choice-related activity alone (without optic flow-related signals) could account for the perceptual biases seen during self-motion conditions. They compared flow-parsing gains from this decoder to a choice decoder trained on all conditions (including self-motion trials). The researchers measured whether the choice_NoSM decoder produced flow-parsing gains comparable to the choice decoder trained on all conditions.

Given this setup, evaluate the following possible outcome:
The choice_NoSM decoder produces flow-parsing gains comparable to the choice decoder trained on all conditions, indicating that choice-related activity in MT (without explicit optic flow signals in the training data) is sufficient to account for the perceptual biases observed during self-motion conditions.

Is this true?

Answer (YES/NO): NO